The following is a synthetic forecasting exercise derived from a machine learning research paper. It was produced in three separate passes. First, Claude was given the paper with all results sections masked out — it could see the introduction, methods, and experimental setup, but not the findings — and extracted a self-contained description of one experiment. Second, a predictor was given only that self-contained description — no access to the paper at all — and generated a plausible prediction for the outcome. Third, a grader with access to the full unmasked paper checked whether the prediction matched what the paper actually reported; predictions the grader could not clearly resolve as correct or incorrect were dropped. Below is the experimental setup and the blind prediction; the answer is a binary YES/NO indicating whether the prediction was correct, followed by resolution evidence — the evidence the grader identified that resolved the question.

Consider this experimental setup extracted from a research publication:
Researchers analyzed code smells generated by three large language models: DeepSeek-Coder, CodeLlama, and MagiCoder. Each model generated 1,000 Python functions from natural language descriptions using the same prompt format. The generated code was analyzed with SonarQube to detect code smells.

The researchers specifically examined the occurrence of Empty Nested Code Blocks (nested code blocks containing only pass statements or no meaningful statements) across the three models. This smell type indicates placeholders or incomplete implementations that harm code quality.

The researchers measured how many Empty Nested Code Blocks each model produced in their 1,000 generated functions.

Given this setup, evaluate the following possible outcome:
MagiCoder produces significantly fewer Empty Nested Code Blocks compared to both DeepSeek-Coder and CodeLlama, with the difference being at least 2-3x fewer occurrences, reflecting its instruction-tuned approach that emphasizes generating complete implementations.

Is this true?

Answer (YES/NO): NO